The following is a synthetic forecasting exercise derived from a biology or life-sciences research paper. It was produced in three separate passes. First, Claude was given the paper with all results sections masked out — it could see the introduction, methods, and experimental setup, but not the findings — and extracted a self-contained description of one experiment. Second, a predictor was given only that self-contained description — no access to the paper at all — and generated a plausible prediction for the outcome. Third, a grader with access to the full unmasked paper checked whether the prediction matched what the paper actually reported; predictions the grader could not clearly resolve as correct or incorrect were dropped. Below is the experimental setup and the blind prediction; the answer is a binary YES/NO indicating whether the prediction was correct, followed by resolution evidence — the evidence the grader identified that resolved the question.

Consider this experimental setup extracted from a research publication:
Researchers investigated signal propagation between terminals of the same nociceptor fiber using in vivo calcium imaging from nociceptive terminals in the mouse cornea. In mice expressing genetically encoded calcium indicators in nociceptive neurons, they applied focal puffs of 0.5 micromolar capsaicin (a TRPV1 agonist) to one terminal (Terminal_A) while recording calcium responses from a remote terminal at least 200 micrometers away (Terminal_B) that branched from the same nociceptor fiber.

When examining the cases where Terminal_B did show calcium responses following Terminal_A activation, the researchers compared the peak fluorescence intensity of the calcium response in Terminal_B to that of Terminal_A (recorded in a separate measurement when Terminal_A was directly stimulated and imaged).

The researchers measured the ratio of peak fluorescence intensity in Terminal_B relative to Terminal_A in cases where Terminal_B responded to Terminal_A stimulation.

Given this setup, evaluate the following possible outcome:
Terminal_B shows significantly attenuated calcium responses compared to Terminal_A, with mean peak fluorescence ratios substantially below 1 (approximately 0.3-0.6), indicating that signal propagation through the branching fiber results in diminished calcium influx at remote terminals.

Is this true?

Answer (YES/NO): NO